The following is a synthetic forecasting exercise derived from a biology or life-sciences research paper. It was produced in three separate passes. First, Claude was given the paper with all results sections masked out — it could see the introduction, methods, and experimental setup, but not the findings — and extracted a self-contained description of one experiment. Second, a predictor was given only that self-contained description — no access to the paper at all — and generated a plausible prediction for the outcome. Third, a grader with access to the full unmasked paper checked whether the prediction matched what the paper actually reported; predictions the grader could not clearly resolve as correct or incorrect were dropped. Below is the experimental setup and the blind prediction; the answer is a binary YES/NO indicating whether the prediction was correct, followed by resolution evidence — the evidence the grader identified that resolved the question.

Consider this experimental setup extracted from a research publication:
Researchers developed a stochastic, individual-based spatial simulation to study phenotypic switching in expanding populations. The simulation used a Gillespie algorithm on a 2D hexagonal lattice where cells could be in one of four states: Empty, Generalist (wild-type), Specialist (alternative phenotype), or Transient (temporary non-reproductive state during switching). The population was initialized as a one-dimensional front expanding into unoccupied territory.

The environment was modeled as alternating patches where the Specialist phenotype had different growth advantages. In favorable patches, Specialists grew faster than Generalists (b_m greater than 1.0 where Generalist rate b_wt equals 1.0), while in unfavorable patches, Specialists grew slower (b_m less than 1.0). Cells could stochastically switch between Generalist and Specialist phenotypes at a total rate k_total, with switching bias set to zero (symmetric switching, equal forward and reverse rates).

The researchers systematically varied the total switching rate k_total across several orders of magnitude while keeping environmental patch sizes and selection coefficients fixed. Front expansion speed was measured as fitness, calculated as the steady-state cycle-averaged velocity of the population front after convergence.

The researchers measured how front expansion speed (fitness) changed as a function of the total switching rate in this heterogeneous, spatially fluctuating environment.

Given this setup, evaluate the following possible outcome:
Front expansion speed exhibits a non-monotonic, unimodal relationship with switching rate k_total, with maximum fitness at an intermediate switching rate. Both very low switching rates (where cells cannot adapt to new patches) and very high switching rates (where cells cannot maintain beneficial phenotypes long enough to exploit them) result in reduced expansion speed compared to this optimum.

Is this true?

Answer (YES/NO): YES